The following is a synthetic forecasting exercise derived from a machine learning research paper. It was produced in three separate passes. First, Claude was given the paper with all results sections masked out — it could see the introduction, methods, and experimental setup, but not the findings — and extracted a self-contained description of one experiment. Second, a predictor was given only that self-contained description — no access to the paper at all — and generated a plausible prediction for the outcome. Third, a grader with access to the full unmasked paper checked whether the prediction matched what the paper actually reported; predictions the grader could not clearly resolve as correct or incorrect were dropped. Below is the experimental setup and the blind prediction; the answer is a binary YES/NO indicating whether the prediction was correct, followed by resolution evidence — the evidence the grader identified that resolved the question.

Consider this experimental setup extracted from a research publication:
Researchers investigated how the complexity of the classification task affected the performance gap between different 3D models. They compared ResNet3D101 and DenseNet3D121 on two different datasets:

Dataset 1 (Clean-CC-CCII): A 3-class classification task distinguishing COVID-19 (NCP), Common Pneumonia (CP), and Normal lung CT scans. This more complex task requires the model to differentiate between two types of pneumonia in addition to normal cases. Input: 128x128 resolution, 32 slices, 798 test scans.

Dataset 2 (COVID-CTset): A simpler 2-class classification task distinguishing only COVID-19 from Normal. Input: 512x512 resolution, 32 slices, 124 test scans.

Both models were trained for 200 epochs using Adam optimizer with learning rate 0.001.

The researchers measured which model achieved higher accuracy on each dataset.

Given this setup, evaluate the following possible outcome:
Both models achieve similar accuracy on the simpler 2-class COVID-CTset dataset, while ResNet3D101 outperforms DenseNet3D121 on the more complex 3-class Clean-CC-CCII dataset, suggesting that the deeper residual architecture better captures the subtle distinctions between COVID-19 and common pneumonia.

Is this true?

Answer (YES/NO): NO